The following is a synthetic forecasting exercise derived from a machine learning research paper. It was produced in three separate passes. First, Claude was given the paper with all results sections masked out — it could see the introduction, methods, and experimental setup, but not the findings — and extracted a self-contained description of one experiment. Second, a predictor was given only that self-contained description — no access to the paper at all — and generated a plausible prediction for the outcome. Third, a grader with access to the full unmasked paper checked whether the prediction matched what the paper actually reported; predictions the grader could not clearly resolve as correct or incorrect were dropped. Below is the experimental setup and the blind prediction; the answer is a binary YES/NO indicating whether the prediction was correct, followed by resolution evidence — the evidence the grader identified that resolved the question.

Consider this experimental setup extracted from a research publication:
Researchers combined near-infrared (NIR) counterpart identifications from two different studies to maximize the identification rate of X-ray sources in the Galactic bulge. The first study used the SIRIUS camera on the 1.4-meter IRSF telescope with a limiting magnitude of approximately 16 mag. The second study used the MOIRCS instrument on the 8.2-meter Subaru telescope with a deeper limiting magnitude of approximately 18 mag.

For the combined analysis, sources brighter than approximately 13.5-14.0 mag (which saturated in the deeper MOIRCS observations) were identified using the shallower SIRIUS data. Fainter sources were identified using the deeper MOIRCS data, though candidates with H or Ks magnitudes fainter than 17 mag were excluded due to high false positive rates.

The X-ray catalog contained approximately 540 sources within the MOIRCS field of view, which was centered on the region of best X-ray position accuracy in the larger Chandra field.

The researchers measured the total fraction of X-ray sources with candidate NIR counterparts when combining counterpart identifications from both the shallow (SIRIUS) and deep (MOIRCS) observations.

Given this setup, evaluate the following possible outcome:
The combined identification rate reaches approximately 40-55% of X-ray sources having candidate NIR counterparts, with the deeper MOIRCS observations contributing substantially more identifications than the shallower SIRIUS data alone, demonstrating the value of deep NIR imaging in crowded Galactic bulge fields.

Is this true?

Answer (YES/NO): YES